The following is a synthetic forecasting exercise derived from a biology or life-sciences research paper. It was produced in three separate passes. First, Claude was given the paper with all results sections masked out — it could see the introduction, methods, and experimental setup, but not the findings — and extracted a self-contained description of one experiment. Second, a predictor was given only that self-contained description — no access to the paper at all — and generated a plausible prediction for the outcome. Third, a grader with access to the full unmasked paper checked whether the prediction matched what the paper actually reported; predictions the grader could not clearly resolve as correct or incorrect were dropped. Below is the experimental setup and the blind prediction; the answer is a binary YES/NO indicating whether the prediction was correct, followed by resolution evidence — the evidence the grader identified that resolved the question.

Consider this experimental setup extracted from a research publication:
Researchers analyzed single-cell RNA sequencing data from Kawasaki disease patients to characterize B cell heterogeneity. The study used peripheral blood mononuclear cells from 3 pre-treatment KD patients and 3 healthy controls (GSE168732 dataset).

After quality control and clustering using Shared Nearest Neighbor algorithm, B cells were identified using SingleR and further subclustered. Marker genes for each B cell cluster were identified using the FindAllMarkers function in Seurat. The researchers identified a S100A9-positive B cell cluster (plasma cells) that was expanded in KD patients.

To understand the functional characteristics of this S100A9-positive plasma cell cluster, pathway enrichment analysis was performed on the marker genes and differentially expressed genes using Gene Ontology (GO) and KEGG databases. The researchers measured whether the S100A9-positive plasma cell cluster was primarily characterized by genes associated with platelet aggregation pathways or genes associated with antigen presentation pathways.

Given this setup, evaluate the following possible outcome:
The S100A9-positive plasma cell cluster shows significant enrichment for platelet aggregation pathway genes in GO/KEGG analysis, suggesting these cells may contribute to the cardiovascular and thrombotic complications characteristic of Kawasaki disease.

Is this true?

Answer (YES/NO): YES